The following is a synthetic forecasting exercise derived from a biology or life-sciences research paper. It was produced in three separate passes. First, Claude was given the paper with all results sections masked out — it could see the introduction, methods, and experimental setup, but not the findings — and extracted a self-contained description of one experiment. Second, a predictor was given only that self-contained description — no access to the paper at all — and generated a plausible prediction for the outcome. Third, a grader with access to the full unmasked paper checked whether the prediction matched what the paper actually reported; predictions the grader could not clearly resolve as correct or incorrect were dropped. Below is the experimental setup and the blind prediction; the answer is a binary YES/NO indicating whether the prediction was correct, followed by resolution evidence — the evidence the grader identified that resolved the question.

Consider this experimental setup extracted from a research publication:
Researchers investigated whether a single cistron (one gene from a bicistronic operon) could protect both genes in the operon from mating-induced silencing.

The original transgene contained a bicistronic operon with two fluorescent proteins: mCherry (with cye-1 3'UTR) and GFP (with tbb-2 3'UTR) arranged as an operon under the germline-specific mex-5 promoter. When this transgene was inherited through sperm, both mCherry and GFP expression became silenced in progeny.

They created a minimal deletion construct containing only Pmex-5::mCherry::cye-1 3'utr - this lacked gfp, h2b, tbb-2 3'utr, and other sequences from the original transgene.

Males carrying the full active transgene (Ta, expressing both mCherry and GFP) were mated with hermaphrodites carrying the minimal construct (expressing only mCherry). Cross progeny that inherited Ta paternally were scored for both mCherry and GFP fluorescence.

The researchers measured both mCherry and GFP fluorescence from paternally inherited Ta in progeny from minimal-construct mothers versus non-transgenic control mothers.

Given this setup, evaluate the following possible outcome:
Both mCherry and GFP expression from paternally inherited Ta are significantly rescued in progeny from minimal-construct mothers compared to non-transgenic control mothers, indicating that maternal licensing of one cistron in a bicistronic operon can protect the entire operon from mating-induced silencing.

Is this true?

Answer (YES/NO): YES